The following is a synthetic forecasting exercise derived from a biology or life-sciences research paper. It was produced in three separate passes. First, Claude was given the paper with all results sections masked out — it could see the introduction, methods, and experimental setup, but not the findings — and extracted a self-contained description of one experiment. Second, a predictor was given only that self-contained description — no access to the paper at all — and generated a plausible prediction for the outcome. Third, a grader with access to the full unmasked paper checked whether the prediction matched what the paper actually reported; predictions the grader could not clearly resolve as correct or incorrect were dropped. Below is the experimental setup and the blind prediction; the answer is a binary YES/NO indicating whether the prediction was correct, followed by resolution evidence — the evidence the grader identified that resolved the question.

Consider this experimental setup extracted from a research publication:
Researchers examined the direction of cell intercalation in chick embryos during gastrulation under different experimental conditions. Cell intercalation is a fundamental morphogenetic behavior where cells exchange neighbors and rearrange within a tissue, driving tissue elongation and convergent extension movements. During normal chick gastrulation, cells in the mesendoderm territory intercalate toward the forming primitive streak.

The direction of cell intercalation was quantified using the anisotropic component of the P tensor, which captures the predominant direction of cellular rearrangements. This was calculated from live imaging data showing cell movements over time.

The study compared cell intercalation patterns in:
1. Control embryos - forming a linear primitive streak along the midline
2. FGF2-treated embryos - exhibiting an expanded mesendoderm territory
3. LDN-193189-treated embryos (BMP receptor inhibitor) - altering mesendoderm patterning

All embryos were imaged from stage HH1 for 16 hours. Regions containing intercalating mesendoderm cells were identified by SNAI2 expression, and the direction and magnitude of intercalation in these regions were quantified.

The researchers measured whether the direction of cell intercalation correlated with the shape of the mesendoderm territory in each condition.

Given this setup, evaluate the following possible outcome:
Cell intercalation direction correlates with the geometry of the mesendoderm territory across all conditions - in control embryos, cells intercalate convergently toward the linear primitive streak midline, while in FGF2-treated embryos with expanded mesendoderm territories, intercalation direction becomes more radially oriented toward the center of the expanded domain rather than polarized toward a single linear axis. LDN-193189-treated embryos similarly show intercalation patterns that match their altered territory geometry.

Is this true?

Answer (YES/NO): YES